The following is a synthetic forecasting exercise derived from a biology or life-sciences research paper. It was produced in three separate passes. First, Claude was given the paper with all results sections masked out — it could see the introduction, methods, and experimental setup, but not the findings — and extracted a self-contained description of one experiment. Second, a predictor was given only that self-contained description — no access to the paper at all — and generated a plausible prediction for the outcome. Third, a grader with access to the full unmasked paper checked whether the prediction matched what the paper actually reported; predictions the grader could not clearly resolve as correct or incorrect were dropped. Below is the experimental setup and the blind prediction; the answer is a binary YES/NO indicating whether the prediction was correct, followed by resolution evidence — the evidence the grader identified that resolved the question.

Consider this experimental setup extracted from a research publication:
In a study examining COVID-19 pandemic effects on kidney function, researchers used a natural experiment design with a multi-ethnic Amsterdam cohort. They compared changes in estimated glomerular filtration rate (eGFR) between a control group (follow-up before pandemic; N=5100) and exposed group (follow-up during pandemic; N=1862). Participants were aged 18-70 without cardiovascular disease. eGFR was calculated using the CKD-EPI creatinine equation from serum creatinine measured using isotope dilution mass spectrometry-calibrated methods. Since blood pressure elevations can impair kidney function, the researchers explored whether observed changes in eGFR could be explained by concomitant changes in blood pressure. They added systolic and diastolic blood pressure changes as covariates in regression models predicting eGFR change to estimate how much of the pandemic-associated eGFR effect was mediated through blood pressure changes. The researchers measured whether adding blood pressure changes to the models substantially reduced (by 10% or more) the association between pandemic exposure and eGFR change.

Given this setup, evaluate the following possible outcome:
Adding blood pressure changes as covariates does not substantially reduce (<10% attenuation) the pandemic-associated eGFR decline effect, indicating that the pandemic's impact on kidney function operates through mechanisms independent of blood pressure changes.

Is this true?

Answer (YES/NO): NO